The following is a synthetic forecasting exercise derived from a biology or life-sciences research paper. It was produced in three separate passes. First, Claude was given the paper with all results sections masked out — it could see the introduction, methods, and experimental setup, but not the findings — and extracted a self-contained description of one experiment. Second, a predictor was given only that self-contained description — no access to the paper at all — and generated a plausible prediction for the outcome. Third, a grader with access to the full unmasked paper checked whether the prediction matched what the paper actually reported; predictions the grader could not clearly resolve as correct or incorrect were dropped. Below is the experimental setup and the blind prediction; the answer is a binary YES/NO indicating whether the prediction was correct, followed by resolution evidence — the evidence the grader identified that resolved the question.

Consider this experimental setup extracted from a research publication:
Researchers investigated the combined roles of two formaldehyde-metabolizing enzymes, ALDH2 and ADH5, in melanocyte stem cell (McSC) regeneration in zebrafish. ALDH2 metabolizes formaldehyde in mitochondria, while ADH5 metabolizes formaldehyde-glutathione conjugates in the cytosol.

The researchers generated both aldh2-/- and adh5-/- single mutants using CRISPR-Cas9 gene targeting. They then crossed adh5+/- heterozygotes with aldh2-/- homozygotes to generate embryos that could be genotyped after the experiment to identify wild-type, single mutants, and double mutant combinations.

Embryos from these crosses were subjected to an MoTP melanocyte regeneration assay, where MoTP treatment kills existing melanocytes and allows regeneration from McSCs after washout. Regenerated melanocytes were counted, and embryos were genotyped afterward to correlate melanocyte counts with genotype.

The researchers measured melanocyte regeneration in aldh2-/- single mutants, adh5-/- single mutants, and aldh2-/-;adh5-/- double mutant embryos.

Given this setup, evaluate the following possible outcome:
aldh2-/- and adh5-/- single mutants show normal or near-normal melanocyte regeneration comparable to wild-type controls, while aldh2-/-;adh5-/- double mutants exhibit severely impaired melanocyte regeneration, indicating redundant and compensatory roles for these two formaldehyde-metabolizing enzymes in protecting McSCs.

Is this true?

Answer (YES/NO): NO